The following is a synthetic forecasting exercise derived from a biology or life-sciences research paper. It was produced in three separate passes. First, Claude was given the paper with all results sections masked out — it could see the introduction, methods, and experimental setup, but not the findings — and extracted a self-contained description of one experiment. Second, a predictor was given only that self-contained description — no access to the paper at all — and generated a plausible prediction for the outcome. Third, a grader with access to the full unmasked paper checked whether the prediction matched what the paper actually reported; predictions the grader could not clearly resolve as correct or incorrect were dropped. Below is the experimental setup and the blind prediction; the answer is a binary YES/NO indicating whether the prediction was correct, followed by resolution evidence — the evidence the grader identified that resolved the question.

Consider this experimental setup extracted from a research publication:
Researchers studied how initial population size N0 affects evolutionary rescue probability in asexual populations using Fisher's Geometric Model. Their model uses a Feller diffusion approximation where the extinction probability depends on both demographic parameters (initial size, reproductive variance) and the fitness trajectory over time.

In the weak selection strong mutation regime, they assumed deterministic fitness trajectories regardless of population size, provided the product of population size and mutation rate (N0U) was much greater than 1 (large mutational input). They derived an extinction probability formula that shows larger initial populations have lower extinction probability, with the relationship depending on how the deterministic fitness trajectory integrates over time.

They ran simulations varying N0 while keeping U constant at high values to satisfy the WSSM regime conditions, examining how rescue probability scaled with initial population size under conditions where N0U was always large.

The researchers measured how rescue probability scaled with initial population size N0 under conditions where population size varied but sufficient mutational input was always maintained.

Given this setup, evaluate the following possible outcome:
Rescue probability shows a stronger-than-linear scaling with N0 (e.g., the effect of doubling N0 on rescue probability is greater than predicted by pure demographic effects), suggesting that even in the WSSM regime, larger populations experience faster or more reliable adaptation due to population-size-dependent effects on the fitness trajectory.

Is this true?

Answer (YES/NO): NO